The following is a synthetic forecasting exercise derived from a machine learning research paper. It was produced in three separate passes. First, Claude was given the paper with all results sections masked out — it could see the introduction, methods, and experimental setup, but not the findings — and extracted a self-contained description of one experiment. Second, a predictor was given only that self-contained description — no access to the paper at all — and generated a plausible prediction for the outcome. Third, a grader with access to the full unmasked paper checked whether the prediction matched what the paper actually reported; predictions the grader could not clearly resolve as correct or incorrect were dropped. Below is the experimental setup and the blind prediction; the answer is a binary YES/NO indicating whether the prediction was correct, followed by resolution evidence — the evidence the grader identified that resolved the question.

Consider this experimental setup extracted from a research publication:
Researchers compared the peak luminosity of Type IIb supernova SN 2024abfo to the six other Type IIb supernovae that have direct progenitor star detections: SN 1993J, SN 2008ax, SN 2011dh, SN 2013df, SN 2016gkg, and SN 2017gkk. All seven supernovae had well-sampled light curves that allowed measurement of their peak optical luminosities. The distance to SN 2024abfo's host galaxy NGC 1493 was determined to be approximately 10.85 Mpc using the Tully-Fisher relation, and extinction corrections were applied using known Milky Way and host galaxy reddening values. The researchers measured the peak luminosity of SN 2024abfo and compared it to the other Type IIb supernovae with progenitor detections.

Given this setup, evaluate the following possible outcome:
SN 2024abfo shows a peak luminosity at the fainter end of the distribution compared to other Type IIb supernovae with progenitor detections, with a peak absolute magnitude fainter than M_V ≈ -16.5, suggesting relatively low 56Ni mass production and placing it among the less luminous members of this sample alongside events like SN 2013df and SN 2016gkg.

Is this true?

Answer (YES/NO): YES